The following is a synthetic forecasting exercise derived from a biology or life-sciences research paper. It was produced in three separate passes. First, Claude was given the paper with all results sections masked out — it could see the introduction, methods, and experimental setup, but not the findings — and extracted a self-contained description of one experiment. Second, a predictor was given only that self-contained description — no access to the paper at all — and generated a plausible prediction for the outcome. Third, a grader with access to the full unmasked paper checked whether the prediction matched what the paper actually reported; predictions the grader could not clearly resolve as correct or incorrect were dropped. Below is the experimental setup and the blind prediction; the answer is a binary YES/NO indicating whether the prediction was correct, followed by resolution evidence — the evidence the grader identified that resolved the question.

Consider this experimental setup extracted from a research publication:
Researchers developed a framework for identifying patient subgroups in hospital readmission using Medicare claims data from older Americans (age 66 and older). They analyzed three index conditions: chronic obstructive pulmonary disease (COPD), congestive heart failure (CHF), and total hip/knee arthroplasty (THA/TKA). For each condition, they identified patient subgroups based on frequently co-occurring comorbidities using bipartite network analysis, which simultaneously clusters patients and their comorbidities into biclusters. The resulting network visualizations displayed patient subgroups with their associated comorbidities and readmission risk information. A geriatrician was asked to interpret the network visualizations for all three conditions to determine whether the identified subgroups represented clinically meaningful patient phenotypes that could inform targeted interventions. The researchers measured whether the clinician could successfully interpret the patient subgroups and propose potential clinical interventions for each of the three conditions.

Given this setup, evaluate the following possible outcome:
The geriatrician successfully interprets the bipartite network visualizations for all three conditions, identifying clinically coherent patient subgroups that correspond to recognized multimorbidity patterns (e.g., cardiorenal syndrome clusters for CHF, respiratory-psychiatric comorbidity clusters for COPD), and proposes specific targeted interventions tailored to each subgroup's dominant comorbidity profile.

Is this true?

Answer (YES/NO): NO